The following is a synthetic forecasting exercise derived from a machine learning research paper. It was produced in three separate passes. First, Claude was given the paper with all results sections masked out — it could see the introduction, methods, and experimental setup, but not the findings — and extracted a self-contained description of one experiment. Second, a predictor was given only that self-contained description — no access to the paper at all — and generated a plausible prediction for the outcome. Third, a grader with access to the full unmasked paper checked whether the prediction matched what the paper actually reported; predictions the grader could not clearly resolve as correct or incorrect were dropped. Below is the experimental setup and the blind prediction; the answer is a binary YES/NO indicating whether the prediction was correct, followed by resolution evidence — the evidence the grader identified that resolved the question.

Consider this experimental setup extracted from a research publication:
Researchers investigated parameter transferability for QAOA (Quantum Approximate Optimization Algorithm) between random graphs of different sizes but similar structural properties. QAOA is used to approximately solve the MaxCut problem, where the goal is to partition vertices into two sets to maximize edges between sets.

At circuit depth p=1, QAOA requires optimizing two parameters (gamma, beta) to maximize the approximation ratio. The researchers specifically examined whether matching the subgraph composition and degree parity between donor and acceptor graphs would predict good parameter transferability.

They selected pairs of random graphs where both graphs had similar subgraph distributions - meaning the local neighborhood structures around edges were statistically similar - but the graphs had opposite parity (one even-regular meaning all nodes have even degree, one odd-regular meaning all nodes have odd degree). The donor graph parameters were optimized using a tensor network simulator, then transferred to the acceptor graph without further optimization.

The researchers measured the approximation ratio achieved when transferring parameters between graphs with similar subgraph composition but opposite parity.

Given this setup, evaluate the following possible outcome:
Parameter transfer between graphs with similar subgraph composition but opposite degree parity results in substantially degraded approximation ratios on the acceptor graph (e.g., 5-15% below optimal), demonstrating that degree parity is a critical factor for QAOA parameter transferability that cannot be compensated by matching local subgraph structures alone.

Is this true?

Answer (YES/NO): YES